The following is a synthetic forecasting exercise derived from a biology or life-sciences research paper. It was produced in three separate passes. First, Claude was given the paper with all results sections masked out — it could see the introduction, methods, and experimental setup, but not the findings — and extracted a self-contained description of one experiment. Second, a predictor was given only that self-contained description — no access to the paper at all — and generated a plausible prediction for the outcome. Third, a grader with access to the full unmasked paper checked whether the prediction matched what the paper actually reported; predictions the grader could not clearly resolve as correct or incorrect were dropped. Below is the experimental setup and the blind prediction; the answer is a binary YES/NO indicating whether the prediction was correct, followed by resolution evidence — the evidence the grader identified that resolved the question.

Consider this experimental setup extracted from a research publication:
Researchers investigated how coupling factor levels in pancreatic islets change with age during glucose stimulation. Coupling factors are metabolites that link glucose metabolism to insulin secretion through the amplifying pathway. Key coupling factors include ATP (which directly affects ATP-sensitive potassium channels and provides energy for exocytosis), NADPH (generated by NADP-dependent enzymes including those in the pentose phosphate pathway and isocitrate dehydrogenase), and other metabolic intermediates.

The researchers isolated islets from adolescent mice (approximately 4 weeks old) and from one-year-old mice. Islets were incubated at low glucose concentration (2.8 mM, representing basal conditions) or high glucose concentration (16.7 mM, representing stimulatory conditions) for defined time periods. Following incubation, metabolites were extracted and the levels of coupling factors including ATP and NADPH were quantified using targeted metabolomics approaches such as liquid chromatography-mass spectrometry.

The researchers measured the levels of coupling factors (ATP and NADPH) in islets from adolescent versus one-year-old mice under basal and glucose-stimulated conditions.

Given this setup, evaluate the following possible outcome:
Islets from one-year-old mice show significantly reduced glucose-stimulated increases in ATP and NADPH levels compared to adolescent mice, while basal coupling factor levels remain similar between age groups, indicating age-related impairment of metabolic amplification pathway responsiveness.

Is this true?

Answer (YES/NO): NO